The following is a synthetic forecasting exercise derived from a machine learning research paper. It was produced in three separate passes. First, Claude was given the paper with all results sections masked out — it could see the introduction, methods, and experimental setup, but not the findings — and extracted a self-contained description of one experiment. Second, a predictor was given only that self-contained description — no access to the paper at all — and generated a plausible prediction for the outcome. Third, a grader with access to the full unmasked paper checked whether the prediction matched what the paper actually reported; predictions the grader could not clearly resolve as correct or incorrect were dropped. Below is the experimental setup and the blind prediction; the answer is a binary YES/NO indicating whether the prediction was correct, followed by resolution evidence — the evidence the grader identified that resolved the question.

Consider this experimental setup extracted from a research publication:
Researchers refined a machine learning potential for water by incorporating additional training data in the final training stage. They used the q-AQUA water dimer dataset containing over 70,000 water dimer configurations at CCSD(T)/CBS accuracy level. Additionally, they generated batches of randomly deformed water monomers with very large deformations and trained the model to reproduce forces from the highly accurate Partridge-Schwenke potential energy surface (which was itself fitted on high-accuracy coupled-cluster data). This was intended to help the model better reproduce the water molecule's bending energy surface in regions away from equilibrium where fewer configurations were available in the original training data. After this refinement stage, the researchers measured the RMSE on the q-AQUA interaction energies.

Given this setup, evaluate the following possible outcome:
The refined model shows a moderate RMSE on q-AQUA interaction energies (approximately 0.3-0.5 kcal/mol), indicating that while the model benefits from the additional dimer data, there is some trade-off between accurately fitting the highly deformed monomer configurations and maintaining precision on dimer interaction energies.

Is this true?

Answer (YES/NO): YES